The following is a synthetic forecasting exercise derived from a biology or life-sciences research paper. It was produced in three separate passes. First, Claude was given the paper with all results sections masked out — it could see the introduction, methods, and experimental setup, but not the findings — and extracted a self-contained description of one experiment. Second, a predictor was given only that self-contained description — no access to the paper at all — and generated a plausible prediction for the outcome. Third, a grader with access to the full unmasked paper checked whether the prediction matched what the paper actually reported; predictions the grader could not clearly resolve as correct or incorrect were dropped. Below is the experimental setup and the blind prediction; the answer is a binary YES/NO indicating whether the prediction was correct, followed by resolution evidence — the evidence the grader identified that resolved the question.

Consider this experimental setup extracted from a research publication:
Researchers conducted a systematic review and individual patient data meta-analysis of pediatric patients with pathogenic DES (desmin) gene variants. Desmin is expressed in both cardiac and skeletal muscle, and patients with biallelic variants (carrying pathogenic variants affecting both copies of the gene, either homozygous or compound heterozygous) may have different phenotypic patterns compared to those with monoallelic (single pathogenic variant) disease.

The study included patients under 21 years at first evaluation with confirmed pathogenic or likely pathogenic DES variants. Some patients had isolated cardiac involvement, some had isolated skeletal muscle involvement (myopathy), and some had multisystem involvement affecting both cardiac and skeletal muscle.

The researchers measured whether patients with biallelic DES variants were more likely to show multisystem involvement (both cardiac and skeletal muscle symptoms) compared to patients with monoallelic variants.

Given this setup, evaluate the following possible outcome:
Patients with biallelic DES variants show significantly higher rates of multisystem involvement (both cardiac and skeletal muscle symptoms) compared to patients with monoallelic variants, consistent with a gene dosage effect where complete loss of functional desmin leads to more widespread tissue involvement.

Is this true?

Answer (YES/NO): NO